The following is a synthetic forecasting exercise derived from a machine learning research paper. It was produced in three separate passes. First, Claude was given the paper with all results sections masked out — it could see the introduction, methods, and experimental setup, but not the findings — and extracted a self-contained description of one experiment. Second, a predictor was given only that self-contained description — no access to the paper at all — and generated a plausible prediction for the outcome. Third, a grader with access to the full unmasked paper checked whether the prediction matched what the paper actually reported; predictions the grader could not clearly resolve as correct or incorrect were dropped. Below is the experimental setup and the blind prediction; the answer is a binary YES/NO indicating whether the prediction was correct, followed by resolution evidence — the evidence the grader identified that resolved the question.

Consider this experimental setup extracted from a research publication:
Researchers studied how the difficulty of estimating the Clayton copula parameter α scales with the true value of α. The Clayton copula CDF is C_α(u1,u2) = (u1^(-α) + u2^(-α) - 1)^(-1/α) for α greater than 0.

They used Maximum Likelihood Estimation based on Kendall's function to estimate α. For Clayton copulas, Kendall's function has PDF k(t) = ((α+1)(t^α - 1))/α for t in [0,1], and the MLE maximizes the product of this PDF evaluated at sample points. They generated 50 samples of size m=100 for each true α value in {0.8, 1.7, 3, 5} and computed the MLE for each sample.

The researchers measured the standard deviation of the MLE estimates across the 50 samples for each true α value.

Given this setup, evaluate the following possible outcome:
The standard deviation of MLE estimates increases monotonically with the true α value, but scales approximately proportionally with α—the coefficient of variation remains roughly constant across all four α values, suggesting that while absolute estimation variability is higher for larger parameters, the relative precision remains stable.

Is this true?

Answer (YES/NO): NO